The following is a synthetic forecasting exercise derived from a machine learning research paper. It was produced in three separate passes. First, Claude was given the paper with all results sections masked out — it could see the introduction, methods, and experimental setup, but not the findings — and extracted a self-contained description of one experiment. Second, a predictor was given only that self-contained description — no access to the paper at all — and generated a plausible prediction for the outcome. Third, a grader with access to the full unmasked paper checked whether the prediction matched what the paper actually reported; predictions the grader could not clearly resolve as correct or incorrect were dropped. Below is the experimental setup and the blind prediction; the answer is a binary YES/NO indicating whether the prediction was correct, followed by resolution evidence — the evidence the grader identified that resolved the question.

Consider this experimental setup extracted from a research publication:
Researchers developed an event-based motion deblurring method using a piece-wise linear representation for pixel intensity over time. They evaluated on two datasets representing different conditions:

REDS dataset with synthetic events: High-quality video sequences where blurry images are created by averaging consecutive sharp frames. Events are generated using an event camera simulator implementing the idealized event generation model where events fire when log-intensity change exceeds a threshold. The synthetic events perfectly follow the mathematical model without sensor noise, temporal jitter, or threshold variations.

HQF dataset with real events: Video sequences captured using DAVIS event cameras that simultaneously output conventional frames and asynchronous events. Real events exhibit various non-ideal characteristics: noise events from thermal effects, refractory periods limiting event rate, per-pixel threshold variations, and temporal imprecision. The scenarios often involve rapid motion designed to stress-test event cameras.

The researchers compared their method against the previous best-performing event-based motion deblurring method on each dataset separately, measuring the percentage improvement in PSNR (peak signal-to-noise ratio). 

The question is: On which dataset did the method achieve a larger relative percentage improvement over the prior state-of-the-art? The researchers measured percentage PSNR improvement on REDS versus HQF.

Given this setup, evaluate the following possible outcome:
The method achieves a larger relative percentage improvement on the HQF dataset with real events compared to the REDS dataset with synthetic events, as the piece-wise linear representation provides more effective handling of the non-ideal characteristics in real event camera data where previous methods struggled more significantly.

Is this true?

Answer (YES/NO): YES